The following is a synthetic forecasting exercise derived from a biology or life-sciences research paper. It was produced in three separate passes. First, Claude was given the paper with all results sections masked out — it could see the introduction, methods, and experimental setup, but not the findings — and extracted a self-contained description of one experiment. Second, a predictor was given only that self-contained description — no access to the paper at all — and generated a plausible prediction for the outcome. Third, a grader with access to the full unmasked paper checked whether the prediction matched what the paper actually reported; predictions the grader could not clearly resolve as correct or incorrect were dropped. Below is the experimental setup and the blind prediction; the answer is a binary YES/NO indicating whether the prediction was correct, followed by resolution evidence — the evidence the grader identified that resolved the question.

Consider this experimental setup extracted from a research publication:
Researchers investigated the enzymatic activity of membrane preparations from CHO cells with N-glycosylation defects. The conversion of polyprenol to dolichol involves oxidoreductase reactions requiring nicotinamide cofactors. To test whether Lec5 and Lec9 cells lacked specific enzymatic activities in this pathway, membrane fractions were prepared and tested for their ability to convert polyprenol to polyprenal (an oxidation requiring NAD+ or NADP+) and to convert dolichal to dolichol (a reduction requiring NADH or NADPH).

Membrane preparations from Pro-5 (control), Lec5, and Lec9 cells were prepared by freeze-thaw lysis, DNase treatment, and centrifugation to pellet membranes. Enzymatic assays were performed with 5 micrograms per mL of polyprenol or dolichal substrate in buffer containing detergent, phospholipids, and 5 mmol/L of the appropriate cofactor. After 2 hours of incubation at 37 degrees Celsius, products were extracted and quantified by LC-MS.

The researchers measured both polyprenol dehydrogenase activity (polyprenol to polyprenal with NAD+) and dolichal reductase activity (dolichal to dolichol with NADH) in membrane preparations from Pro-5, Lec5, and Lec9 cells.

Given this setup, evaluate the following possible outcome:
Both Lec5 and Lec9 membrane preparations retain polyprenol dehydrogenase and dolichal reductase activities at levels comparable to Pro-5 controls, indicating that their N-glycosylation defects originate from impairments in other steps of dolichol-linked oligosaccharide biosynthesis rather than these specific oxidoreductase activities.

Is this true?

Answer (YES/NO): NO